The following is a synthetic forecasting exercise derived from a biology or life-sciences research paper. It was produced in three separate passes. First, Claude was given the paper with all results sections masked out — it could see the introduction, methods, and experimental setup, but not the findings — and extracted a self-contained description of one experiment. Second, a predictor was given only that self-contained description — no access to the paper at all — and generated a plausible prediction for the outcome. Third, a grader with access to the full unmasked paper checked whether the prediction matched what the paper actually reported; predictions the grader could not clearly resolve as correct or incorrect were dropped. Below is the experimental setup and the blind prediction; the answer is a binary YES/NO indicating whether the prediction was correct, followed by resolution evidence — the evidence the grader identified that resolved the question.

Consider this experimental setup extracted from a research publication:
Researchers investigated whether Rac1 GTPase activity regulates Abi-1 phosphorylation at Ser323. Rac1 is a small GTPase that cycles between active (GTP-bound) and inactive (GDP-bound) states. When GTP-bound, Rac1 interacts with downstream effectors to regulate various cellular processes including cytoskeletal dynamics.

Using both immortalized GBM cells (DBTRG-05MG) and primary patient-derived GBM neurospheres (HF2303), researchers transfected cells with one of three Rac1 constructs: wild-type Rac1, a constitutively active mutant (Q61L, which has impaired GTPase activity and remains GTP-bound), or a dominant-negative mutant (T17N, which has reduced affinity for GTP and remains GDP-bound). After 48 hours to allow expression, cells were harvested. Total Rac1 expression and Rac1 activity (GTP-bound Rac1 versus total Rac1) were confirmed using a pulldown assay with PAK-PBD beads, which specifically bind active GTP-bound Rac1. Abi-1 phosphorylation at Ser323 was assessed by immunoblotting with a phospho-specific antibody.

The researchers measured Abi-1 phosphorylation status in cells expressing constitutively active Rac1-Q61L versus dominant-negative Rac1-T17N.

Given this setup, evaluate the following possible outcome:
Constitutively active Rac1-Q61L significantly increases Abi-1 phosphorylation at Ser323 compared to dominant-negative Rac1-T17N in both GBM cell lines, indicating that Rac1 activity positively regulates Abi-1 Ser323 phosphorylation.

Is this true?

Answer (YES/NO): NO